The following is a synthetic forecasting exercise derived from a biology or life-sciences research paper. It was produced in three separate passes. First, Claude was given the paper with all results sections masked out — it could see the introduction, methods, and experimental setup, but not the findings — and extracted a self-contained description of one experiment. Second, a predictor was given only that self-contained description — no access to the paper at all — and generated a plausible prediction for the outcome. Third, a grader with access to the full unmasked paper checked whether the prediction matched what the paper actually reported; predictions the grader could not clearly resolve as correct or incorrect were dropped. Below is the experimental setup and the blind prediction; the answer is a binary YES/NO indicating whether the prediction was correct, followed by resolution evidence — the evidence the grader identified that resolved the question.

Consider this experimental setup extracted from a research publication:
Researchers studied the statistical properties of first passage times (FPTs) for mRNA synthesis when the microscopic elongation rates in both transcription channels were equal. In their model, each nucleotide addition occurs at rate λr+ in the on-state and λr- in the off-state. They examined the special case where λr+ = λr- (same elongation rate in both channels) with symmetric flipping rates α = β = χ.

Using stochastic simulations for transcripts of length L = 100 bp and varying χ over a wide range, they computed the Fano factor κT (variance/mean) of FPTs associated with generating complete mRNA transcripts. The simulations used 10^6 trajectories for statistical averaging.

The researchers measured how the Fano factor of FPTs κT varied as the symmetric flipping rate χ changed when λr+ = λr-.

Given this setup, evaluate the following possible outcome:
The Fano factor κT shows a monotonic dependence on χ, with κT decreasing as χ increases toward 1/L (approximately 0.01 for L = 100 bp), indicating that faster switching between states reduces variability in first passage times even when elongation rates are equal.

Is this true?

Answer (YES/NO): NO